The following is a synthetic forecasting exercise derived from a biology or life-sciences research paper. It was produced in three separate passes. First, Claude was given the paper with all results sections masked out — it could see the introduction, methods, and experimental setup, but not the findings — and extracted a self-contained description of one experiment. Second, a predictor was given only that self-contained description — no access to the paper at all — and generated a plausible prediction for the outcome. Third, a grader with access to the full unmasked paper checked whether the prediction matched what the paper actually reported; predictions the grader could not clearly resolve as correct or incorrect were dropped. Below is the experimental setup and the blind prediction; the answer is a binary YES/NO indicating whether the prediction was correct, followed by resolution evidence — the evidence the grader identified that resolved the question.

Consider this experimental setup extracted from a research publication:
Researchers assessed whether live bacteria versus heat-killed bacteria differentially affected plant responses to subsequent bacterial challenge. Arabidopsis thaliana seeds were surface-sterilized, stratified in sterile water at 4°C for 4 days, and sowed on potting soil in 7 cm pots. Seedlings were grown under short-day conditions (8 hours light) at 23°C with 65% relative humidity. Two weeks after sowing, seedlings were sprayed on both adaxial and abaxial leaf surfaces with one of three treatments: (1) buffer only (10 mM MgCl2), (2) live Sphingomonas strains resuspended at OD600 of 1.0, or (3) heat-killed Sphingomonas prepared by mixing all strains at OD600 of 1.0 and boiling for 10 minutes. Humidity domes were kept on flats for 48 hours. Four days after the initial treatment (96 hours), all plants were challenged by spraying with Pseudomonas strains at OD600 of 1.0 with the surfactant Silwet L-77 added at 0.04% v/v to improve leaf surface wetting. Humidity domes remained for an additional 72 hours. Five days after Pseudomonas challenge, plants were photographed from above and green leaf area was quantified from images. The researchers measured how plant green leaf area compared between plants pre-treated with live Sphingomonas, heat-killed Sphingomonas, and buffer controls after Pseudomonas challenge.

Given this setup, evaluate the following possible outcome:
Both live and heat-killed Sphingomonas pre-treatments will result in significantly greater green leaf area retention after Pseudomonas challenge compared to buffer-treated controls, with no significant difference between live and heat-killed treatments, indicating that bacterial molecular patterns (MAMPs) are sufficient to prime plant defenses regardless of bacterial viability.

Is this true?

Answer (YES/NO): NO